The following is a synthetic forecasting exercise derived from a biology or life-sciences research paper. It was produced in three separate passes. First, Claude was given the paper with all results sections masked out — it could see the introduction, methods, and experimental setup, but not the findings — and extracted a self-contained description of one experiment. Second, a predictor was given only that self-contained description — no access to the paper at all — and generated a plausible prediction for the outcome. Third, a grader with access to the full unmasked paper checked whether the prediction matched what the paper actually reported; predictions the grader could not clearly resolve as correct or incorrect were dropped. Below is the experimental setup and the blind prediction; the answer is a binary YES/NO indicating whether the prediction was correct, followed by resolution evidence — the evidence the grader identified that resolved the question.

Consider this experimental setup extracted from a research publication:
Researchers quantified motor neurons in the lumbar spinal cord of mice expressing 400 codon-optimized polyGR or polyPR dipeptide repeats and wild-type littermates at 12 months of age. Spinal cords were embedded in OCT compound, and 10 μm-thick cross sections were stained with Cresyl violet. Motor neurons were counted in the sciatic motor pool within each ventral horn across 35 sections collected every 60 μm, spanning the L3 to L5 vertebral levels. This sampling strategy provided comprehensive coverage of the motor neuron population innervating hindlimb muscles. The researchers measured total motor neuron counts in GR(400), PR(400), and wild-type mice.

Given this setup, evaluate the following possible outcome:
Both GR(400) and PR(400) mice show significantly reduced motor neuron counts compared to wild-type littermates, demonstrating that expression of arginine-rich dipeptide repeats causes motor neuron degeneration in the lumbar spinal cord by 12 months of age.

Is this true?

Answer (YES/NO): YES